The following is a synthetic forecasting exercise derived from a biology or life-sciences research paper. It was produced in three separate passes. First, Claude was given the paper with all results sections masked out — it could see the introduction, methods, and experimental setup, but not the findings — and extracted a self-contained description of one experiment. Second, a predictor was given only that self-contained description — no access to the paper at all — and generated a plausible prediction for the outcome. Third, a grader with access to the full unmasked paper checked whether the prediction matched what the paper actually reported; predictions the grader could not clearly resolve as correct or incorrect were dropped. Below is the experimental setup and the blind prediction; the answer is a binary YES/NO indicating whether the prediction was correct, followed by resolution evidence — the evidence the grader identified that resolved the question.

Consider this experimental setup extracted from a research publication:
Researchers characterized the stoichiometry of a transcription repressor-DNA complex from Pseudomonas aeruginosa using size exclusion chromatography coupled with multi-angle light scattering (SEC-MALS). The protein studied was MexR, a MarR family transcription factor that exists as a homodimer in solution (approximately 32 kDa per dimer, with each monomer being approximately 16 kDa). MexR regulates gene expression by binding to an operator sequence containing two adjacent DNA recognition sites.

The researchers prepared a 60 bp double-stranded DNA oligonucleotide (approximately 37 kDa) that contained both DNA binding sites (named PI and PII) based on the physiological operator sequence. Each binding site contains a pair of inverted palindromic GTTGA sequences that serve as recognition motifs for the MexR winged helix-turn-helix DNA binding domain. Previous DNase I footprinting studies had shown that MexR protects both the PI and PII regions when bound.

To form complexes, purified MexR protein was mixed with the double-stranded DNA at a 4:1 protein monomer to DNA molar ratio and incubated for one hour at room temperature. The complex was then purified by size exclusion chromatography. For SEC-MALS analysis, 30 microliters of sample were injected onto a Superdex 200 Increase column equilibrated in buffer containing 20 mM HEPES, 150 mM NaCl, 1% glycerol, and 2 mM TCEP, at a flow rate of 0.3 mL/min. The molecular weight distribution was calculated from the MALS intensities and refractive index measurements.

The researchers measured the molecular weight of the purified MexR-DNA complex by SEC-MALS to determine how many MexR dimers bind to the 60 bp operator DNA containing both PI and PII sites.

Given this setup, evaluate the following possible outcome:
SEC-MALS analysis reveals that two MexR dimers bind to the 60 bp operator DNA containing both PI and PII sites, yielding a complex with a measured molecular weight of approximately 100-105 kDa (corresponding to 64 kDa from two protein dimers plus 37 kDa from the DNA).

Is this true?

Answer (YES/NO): YES